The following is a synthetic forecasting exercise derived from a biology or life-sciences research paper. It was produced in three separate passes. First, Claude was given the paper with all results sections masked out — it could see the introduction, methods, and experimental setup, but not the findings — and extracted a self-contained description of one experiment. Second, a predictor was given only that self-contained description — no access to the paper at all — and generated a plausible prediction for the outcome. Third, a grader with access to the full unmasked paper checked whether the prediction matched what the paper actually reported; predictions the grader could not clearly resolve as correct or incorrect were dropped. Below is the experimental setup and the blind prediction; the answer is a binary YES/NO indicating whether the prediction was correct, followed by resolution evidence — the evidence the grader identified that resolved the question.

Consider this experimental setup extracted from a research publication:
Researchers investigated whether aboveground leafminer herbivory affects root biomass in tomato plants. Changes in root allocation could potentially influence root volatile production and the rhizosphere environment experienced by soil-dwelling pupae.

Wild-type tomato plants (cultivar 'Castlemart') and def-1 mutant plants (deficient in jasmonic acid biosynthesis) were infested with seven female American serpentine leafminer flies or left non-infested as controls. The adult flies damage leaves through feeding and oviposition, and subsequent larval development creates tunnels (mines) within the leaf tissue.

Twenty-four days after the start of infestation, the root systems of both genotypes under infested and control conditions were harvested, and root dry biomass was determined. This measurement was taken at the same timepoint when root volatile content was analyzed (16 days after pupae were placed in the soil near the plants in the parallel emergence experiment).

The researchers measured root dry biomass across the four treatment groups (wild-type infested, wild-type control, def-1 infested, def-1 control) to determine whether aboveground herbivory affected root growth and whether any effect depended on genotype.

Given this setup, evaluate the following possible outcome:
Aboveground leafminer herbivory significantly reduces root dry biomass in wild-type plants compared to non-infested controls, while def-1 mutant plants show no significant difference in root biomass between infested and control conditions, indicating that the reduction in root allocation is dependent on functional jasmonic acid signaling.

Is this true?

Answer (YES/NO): NO